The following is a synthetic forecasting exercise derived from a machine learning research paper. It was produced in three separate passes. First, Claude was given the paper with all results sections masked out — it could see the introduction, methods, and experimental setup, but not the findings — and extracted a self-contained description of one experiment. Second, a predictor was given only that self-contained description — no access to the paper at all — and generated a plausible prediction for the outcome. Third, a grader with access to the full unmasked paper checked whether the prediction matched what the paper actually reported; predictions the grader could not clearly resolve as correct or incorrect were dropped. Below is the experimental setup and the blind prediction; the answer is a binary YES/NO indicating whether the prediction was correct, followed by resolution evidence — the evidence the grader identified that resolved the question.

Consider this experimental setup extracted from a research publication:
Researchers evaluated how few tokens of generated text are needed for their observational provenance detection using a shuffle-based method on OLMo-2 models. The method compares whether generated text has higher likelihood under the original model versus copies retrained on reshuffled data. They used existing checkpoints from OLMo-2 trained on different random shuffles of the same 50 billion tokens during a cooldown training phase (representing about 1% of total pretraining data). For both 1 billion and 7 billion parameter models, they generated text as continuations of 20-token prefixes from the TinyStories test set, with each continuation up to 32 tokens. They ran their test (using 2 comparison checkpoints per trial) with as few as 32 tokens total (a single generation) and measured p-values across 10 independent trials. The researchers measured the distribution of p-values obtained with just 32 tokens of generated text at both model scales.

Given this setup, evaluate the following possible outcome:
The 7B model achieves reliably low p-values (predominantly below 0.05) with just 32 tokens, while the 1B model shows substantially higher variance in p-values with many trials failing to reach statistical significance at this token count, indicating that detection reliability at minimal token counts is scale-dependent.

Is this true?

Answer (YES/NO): NO